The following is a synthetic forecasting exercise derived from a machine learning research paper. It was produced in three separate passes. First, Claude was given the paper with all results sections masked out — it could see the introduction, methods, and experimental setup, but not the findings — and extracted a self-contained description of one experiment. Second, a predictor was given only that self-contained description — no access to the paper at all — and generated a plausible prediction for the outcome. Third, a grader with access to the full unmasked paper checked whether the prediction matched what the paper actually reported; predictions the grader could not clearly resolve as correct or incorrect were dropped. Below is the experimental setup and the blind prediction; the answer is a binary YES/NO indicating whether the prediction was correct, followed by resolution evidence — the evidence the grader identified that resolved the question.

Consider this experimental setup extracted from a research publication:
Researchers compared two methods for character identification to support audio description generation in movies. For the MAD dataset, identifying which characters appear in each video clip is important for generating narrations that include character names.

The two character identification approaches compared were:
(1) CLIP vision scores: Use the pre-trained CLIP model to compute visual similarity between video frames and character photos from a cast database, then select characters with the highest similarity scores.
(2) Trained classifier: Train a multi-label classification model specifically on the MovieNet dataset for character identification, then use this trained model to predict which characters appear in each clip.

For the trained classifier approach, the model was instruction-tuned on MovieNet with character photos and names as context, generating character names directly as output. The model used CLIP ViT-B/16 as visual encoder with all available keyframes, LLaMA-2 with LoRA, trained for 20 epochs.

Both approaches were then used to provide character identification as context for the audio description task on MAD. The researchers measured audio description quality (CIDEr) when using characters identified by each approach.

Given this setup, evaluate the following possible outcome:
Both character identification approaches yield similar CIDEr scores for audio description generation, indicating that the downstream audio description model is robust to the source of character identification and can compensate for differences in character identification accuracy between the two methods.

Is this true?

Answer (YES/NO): NO